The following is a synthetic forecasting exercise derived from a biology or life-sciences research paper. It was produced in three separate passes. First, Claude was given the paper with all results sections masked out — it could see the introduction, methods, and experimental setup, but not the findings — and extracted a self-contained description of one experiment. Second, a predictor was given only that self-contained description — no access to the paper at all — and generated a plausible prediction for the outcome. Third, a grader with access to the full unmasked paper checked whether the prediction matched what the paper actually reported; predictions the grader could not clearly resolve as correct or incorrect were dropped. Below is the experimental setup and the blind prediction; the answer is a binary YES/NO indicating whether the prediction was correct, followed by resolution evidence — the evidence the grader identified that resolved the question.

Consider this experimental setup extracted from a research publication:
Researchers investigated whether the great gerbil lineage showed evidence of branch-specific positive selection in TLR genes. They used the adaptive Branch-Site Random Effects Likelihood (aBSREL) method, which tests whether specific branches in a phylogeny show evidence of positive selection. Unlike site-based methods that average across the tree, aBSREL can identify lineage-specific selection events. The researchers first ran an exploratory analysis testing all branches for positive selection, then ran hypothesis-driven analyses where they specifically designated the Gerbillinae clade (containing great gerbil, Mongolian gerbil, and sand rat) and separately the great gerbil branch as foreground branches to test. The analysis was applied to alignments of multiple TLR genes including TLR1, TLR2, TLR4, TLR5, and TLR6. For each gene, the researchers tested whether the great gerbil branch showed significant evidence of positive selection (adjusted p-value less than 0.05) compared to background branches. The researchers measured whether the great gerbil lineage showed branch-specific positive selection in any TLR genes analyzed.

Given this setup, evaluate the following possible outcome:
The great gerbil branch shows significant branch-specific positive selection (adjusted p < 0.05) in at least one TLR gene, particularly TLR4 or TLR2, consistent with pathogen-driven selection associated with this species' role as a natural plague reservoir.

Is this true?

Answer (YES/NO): NO